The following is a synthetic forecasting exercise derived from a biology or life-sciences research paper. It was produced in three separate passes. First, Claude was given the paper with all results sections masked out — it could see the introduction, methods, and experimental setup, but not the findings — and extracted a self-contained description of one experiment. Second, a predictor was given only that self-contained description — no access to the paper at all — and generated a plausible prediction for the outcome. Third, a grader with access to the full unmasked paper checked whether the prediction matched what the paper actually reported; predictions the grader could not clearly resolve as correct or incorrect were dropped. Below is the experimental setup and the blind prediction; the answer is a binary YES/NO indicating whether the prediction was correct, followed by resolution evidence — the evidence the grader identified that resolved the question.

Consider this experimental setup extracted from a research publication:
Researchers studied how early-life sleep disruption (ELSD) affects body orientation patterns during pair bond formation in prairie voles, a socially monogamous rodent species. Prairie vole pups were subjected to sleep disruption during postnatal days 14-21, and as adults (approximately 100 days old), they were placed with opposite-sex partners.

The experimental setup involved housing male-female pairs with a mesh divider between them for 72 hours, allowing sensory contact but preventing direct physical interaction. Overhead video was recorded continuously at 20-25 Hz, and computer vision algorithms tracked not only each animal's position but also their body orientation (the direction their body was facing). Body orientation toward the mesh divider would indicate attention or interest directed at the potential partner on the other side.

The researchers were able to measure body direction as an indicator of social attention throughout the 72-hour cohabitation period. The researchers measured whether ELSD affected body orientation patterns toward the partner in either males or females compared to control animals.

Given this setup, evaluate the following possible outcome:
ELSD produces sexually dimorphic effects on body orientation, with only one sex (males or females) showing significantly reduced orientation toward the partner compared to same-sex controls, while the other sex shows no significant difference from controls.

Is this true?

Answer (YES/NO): NO